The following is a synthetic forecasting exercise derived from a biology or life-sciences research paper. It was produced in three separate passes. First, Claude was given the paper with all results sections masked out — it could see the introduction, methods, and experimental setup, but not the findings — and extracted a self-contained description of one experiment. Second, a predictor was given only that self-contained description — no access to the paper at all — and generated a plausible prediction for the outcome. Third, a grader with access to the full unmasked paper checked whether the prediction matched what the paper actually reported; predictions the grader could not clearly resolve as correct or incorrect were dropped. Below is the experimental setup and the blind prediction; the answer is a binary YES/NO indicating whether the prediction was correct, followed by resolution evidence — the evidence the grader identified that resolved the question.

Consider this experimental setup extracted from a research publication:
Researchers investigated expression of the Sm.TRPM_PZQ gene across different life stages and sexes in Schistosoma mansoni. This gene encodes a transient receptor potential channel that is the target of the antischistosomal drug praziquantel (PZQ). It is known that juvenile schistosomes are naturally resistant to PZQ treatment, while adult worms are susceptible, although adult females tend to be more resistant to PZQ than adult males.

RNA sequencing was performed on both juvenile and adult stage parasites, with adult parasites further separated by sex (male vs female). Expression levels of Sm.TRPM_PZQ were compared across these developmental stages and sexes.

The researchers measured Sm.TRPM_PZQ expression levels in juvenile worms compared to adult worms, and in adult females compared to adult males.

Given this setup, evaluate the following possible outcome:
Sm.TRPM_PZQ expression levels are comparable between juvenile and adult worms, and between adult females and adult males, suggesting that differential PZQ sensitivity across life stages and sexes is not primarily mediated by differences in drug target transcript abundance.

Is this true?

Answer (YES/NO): NO